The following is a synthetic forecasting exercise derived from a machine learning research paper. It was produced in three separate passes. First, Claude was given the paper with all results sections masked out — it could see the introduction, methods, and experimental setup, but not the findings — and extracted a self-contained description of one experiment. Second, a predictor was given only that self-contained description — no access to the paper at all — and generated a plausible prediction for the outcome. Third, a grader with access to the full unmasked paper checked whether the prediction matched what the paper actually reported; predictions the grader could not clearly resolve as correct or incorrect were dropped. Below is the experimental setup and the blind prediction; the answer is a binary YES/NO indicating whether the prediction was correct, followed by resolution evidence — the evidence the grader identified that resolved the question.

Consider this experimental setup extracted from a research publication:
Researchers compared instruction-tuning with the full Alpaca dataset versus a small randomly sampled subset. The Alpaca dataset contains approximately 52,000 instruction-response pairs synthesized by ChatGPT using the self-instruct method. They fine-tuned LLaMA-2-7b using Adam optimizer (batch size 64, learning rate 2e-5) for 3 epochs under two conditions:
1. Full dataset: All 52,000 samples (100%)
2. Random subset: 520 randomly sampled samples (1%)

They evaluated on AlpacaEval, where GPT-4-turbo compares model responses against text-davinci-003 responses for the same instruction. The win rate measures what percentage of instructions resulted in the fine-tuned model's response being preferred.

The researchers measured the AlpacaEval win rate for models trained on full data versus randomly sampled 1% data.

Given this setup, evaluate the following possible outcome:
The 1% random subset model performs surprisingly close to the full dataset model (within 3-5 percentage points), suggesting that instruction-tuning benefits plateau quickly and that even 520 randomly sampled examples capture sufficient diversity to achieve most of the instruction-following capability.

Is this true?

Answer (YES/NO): YES